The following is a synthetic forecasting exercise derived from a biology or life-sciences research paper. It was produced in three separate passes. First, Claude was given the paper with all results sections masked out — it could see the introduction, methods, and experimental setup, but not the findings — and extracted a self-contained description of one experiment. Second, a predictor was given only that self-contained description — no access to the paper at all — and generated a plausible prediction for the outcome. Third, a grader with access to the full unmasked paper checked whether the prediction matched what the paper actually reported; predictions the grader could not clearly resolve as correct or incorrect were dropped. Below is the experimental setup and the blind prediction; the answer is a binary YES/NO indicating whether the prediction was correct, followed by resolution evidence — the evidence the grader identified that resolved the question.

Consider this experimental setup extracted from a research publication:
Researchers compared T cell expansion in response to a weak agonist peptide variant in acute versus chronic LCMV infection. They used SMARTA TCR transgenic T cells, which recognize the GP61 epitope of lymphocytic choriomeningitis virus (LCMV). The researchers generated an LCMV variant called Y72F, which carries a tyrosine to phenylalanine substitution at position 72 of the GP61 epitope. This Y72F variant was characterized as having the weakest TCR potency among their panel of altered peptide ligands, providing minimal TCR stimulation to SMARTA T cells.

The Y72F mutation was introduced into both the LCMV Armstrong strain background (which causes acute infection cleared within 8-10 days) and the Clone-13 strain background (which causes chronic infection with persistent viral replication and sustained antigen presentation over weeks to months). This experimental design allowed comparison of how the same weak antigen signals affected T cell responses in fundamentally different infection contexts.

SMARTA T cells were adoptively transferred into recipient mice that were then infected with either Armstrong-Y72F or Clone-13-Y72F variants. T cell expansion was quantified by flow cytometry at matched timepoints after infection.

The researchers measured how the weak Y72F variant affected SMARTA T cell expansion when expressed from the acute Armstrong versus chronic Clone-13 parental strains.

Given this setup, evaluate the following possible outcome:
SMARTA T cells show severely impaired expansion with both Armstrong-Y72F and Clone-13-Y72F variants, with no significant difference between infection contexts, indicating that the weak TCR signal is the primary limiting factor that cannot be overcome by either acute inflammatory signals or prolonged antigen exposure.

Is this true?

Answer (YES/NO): NO